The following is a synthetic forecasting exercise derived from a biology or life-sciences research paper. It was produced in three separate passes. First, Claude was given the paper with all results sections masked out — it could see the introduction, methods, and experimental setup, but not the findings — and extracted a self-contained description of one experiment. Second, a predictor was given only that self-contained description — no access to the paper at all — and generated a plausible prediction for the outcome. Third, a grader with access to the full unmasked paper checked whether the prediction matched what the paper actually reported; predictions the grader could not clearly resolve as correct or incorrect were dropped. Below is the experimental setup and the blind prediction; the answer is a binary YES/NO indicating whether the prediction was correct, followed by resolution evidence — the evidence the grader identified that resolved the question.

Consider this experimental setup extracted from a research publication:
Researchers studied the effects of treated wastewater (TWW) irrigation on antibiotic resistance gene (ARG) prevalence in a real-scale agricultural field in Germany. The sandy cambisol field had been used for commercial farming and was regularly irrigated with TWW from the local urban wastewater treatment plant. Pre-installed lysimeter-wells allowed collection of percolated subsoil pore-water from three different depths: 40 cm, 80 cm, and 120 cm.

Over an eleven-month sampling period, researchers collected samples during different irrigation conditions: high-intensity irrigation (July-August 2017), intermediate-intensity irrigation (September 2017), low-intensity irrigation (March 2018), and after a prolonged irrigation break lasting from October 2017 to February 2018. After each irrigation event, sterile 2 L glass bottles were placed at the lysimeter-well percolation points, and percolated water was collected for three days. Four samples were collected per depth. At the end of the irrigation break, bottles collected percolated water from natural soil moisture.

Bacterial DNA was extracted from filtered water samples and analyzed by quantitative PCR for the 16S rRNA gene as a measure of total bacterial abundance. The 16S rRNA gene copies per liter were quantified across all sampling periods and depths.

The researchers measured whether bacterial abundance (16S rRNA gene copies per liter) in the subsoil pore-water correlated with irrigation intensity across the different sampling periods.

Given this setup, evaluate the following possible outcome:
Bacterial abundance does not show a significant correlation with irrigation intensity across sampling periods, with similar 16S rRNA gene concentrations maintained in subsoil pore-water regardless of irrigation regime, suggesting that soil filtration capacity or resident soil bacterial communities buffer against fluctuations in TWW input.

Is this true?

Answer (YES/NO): NO